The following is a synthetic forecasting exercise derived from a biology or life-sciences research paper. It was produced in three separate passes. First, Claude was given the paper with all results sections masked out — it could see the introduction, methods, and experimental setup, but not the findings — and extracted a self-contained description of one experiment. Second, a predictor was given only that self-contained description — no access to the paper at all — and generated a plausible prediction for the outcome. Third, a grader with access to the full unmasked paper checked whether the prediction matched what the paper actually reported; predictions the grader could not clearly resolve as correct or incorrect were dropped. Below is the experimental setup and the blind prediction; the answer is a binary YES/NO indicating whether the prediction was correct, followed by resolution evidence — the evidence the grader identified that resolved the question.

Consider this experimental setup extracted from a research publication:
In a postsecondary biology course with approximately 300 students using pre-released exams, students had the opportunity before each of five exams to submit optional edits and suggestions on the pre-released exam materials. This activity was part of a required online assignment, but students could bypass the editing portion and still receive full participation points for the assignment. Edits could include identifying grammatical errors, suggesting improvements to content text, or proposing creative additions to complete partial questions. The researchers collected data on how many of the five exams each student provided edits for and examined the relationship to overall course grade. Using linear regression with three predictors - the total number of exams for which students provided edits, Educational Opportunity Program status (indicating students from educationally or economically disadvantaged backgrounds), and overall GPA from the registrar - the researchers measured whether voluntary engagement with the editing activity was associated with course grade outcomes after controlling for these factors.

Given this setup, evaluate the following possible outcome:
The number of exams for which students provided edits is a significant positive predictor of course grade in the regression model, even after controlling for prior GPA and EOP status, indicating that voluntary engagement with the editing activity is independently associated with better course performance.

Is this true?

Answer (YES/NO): YES